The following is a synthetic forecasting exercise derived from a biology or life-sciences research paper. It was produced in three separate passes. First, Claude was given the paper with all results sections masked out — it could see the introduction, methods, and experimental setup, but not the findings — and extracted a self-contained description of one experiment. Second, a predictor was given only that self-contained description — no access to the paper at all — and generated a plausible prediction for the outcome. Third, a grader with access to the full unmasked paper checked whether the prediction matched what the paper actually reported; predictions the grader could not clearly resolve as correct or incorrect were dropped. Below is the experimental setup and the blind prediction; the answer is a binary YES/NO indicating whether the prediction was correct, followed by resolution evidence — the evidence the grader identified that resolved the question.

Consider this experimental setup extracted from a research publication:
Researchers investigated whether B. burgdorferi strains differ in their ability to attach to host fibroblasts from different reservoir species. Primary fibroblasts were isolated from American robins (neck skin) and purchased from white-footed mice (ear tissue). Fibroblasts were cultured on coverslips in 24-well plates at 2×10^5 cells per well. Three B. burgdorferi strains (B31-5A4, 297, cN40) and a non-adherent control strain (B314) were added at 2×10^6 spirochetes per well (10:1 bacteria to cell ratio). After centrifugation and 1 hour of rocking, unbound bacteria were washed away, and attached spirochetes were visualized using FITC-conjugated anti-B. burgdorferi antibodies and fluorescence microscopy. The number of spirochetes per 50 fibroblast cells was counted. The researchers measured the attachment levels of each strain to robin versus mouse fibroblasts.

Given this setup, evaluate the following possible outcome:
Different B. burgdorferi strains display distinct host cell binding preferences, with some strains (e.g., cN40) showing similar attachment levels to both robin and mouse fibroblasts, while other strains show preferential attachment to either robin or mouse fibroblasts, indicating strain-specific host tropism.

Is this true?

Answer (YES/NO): NO